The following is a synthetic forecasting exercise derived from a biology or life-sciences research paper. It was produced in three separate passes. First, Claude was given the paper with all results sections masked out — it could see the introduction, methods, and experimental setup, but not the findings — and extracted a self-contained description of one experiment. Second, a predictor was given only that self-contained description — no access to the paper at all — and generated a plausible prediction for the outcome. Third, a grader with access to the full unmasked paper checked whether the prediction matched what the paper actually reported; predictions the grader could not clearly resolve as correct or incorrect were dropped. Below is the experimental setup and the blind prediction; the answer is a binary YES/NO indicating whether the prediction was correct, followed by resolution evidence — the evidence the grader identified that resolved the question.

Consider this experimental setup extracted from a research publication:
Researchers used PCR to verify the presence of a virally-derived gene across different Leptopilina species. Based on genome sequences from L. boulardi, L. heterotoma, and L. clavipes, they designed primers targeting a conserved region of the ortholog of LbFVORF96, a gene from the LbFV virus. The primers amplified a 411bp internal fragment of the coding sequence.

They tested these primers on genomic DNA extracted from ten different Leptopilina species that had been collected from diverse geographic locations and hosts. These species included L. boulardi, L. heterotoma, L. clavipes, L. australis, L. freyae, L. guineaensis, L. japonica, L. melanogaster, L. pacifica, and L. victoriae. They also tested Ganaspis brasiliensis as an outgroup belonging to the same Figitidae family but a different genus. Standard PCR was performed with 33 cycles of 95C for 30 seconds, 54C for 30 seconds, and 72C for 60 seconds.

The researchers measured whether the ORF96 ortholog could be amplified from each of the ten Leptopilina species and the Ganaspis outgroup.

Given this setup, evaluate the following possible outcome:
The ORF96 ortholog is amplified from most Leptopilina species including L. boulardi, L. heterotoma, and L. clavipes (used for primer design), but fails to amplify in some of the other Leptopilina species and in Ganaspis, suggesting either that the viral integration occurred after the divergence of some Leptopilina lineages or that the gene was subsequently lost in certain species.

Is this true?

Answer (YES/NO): NO